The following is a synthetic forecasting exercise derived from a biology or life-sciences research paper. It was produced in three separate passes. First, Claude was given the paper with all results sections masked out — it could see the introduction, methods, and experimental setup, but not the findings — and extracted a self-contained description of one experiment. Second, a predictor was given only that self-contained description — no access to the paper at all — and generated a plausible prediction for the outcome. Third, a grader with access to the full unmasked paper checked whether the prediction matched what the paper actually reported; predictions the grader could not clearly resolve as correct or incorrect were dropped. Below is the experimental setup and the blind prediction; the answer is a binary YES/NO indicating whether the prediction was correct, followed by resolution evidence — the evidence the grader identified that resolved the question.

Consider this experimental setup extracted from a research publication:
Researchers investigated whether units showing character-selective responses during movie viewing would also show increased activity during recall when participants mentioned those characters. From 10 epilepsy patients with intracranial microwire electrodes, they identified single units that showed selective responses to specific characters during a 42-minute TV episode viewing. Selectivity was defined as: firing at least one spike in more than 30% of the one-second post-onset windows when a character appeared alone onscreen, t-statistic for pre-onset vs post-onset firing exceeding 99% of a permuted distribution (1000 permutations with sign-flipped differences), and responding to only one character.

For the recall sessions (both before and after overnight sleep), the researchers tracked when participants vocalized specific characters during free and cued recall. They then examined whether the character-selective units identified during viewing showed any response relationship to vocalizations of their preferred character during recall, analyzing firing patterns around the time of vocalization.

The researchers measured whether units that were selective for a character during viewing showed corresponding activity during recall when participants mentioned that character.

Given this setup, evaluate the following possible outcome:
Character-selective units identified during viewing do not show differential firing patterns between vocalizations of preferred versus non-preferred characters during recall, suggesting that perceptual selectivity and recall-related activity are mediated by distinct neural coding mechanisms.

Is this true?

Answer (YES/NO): YES